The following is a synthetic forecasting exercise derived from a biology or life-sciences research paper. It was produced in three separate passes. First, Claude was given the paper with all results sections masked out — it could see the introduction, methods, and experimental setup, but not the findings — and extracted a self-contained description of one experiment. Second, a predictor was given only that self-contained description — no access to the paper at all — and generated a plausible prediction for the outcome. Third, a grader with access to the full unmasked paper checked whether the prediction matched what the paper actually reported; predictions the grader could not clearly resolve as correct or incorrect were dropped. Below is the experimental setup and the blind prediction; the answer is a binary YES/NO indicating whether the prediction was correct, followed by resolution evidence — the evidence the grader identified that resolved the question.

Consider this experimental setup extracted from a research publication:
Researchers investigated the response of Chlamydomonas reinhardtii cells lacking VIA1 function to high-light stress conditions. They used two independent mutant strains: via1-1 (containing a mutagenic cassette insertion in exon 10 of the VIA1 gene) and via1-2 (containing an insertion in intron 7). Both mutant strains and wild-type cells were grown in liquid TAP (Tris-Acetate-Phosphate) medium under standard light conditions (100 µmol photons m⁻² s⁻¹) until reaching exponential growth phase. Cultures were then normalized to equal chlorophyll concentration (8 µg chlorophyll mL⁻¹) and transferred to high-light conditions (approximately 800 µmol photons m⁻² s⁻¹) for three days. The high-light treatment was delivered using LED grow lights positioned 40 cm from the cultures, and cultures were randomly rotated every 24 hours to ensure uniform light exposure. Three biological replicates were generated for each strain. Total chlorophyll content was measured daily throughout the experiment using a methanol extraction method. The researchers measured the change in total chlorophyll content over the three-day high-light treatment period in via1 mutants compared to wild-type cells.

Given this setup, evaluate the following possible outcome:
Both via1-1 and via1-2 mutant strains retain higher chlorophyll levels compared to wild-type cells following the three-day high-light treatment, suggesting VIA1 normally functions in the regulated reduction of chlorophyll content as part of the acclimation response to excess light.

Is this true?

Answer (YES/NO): NO